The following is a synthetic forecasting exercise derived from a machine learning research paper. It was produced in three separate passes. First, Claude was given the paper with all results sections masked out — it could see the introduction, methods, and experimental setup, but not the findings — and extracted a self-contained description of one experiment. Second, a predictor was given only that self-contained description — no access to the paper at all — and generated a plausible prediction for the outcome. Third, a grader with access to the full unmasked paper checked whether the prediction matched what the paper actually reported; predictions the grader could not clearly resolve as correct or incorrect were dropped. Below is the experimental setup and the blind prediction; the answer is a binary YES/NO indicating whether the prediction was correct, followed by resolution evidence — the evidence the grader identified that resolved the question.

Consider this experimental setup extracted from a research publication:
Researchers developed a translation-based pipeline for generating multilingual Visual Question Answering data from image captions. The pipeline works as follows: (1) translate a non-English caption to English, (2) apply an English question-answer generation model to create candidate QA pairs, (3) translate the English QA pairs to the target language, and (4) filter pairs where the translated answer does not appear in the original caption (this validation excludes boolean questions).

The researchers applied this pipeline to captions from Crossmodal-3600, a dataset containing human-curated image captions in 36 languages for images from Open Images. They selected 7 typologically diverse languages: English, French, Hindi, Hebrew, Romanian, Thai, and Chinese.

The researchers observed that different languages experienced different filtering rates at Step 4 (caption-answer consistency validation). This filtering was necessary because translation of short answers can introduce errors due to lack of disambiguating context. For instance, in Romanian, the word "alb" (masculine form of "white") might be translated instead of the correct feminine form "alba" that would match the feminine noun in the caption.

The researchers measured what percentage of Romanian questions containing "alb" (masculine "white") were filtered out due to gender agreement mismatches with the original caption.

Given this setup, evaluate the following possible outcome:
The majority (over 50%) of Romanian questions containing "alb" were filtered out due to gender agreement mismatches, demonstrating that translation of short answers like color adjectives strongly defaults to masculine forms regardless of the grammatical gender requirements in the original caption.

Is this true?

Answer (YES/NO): YES